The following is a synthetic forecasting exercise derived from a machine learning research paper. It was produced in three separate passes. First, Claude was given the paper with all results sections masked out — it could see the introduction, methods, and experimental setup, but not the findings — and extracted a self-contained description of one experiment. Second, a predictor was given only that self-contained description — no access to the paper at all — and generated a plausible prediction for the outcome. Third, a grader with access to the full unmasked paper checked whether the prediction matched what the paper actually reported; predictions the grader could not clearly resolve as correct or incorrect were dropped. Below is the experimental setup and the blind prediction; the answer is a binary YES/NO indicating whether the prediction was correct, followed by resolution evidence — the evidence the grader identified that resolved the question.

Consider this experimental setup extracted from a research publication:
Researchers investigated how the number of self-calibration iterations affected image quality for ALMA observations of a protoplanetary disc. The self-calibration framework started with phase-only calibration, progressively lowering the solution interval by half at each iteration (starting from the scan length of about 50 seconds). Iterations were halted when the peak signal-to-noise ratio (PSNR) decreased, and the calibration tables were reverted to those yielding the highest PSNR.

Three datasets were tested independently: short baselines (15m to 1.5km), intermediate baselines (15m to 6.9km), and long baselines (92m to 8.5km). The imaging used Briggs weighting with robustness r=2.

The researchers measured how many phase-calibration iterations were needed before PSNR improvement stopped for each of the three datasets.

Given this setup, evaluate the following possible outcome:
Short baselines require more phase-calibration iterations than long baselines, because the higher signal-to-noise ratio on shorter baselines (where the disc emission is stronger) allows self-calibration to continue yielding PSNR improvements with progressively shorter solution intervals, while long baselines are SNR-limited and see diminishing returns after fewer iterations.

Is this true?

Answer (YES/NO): YES